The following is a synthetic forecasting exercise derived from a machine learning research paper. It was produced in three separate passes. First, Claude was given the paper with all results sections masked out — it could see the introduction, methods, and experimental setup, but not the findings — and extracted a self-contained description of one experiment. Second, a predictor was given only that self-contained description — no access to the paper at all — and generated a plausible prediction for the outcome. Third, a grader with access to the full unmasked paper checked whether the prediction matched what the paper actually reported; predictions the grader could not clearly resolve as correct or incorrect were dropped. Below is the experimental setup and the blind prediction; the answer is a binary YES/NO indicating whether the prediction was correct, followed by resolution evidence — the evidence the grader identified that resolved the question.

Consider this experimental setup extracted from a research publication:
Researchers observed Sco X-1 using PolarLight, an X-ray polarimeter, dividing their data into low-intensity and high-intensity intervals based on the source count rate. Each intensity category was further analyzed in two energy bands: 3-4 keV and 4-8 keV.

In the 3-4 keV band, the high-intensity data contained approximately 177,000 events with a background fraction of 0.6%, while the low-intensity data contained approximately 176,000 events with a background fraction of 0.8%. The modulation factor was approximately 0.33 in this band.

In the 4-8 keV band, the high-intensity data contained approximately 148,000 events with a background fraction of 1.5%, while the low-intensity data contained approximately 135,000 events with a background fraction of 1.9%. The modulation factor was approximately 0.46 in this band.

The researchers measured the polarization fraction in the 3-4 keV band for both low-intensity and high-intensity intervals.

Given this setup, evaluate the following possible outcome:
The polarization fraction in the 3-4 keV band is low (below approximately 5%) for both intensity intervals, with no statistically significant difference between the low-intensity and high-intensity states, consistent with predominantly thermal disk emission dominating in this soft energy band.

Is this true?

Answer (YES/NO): YES